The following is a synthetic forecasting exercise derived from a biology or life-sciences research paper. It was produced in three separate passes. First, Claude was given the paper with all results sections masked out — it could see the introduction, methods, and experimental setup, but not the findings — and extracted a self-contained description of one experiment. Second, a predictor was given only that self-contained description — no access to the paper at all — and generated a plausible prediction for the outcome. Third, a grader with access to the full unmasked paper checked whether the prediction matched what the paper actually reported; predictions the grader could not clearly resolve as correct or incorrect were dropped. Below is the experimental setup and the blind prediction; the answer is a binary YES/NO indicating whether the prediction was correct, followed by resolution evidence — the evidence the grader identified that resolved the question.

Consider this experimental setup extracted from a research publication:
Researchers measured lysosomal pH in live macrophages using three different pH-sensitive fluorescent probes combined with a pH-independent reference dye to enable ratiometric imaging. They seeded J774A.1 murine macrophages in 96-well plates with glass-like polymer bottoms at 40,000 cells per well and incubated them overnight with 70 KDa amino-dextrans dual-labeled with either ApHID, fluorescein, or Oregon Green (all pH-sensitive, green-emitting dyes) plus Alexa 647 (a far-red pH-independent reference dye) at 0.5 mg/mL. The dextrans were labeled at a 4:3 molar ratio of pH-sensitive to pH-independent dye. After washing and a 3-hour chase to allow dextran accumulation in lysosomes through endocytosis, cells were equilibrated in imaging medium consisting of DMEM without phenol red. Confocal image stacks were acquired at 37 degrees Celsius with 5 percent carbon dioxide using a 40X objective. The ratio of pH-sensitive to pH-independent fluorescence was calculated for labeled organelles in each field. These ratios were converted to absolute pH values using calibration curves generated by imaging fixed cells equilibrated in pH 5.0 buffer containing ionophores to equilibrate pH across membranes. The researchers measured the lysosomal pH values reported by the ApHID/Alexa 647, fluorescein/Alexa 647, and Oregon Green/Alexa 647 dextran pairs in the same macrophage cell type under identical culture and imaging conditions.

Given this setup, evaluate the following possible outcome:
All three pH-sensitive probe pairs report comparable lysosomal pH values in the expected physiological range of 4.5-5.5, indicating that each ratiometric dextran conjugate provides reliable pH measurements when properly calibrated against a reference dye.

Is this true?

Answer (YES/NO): YES